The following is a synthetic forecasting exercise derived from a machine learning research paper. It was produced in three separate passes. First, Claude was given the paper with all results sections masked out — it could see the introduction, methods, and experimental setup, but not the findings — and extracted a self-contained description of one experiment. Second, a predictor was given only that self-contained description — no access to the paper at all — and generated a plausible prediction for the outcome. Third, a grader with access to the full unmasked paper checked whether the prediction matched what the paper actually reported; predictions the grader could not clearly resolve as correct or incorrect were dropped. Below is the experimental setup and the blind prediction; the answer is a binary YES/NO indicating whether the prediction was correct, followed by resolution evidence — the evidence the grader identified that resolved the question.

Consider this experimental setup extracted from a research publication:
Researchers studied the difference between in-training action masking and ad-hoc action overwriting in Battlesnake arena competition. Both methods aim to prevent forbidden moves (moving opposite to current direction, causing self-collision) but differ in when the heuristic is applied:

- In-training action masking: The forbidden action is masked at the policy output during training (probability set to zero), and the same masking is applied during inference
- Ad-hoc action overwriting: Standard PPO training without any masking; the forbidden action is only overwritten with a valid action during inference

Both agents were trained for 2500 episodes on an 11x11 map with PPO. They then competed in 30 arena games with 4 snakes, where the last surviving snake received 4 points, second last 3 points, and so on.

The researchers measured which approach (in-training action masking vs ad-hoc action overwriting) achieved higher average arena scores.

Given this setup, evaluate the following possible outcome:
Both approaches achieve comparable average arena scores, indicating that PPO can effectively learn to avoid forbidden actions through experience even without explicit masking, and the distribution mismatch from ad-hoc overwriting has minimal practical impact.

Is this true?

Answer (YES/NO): NO